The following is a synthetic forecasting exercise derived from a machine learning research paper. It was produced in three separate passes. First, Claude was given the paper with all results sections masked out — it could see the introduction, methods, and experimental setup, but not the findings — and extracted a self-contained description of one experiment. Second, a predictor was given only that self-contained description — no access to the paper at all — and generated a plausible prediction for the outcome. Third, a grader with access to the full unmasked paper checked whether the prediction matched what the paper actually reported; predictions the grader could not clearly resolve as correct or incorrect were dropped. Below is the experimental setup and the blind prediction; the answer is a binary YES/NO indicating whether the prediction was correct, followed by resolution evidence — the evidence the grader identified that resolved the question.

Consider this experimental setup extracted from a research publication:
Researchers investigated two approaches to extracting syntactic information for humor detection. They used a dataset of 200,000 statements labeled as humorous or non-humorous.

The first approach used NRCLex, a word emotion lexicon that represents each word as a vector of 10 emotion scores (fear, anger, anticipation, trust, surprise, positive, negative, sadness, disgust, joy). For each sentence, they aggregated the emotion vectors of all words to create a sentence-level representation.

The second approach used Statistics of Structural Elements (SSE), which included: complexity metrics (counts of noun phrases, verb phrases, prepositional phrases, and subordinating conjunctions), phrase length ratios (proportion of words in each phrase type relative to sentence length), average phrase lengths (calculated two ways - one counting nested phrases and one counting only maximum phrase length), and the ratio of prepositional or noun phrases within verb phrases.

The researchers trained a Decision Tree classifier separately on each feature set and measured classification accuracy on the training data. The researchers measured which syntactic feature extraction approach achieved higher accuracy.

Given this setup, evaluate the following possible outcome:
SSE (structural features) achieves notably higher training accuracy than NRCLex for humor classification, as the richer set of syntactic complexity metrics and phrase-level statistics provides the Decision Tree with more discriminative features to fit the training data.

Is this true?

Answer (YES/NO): YES